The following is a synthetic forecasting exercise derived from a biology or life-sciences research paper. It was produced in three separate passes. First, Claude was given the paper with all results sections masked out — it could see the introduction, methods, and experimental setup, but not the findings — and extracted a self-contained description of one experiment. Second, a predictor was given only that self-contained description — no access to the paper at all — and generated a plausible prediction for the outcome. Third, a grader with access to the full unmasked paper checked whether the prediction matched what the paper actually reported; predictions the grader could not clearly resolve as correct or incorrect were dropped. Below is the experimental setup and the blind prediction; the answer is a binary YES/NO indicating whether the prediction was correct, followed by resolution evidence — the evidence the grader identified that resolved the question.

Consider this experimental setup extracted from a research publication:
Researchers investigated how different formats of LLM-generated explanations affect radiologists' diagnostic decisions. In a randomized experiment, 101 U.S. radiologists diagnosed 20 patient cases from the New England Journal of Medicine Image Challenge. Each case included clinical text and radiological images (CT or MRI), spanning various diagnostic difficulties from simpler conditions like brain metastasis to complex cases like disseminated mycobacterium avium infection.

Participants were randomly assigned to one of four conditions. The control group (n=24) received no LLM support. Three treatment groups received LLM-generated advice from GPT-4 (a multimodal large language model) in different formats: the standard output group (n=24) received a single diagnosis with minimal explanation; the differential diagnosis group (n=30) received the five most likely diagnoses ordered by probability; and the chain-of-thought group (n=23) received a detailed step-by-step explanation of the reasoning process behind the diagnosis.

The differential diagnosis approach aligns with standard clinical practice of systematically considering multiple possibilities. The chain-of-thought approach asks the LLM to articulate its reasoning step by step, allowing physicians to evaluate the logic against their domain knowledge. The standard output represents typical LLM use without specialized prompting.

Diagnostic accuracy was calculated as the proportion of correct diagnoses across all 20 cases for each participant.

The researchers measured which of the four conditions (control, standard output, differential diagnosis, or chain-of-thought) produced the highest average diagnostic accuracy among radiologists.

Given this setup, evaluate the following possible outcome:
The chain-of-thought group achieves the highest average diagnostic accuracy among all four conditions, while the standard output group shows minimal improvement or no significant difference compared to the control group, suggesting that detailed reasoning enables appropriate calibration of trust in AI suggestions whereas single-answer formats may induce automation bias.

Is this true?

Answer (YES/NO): YES